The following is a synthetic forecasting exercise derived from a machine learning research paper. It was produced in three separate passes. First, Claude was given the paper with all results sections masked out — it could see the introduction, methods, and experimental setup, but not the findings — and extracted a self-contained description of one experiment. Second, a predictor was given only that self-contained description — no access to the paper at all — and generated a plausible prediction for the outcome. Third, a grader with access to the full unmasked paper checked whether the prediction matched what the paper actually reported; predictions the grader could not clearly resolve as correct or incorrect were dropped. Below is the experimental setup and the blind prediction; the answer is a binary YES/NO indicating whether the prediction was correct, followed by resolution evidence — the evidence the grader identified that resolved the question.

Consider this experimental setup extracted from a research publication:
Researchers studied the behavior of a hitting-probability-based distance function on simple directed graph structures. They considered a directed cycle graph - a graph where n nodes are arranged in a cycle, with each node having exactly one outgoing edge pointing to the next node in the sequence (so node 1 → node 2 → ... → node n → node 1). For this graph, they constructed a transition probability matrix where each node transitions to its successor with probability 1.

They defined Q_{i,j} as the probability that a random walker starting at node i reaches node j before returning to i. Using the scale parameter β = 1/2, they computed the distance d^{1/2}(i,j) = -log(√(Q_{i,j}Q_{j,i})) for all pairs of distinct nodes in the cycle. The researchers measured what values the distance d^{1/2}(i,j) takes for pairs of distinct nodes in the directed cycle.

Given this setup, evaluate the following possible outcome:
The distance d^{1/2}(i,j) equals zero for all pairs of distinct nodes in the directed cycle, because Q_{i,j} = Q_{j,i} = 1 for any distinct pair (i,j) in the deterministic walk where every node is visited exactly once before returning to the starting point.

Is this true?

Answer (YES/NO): YES